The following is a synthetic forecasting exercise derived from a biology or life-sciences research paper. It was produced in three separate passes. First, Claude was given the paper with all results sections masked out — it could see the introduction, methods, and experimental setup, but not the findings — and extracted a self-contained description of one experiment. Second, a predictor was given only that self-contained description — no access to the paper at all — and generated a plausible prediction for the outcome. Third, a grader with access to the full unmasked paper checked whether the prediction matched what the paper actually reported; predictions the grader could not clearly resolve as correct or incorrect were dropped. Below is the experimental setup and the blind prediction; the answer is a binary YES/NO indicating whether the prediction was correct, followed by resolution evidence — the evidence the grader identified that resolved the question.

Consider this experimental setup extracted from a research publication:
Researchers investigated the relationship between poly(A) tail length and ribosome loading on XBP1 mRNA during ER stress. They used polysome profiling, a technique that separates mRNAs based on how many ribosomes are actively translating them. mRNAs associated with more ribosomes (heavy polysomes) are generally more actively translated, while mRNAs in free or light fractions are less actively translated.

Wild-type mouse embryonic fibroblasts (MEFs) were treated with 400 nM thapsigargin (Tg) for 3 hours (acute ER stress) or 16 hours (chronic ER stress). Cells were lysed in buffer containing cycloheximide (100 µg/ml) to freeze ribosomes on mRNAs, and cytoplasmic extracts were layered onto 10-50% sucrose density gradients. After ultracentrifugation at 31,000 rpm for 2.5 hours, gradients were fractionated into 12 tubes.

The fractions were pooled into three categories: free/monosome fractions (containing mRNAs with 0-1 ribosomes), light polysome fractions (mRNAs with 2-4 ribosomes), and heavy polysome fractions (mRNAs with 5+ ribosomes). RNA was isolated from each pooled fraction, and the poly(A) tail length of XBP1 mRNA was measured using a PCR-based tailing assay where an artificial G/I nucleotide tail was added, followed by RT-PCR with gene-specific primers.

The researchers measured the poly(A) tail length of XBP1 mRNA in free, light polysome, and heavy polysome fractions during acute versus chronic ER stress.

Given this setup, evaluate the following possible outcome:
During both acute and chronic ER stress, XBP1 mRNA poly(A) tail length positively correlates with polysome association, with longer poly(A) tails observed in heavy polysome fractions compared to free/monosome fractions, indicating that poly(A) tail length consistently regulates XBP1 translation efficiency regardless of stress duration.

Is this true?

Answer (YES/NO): NO